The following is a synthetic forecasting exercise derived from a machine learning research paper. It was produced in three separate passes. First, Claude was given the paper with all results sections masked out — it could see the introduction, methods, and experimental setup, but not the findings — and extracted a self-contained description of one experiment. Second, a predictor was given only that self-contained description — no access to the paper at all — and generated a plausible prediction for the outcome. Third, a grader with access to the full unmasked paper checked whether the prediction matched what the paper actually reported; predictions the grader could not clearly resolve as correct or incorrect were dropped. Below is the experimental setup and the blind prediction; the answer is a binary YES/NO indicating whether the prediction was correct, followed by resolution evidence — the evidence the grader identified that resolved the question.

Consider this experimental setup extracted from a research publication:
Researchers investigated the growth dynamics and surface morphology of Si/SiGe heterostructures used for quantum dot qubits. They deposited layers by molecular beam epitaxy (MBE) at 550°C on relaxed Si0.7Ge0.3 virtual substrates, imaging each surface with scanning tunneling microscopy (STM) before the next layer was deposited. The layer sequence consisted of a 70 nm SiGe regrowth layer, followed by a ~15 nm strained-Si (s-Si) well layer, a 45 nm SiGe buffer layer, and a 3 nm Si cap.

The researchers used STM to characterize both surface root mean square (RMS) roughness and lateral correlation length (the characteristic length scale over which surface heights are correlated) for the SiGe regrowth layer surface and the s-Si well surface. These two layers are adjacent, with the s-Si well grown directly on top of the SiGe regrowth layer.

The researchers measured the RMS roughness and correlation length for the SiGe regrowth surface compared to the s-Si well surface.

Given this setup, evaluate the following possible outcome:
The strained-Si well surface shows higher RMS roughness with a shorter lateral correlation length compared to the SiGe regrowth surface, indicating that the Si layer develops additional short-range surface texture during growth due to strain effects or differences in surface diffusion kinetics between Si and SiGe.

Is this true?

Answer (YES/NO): NO